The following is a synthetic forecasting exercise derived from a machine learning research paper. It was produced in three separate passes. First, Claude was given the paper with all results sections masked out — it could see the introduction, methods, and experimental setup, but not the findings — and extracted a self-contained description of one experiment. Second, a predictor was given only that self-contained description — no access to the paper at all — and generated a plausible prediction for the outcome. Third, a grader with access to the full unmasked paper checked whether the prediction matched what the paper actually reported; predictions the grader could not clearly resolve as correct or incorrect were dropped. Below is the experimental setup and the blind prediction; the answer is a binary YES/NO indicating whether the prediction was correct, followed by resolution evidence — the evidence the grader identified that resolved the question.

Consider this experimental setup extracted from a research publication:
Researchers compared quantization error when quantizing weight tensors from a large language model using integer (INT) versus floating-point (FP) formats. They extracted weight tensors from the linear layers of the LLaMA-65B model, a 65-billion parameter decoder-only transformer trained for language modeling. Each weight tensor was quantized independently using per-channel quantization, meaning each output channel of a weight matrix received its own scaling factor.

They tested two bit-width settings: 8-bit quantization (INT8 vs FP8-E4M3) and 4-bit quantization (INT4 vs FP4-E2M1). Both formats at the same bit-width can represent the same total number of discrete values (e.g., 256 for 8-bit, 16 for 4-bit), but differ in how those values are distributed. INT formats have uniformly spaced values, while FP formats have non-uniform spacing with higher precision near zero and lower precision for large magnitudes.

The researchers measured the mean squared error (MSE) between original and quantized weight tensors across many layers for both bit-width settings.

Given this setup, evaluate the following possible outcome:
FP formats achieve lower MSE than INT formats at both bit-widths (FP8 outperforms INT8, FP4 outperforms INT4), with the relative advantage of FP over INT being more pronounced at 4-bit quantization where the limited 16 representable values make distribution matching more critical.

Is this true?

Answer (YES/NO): NO